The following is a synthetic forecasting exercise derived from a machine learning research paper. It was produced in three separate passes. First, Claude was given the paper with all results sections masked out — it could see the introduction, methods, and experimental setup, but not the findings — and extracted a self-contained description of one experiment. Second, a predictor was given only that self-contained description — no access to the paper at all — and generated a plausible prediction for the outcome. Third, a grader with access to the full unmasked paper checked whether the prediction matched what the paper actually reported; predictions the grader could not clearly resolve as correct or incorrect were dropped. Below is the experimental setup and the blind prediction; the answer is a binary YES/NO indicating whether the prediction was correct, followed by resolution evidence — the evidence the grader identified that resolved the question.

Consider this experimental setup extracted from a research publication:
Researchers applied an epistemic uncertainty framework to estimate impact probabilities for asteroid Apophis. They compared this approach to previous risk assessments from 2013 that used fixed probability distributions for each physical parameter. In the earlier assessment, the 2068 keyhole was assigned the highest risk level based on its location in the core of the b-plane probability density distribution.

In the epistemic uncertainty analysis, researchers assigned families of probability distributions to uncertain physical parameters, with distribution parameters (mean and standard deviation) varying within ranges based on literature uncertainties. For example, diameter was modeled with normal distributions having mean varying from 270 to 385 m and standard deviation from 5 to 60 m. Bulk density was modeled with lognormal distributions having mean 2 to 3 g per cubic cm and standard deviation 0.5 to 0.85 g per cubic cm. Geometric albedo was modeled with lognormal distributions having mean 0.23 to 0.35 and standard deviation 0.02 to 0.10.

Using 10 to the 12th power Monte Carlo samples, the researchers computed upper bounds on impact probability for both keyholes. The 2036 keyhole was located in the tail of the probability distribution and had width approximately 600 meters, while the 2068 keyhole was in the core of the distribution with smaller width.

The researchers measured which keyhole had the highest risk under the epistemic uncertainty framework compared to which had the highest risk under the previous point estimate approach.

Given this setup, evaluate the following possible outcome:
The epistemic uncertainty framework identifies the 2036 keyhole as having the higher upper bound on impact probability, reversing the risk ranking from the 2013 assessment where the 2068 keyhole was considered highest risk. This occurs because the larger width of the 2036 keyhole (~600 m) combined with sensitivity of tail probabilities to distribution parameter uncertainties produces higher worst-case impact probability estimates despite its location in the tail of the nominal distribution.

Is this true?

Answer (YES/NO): YES